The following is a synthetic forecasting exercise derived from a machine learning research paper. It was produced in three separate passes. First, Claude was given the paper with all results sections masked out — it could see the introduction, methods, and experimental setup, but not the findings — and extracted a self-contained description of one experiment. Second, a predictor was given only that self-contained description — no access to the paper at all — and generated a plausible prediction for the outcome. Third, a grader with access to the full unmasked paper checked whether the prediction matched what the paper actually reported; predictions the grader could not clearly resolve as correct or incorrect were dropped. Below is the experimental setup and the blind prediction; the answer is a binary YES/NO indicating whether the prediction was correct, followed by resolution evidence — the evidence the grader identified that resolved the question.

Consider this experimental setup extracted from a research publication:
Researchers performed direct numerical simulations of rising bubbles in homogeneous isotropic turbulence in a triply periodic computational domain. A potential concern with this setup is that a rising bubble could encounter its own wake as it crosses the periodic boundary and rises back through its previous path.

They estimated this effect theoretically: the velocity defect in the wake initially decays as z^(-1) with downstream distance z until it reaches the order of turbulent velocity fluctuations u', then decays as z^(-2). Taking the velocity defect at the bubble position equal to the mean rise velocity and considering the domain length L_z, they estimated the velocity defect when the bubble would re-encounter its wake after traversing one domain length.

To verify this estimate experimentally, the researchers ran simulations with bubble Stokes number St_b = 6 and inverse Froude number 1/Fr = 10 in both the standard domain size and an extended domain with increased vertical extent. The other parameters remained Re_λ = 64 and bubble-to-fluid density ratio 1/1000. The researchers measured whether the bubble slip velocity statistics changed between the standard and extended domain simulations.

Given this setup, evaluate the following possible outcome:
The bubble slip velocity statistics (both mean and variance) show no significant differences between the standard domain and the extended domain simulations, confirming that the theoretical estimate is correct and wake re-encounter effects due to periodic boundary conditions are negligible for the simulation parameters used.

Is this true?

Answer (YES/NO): YES